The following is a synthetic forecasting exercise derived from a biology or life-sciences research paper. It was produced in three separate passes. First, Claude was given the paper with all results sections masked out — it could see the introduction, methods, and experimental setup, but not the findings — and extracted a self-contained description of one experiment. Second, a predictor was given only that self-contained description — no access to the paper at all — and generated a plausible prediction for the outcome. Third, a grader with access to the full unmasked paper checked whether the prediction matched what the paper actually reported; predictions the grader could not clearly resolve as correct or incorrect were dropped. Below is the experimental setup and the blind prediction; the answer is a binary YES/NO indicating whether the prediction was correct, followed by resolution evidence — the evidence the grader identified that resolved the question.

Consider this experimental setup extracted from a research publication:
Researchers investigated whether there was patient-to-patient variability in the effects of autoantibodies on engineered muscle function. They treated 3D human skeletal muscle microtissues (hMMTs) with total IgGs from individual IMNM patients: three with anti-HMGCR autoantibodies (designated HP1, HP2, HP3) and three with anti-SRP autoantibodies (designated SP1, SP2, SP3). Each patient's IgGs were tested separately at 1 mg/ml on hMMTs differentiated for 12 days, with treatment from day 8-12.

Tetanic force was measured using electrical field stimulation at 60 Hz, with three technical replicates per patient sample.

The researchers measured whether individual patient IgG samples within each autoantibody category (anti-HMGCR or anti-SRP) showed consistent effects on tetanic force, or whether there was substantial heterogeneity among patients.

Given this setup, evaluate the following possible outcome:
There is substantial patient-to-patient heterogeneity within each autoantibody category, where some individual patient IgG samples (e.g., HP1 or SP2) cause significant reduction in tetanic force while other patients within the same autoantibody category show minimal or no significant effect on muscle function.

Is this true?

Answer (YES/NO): NO